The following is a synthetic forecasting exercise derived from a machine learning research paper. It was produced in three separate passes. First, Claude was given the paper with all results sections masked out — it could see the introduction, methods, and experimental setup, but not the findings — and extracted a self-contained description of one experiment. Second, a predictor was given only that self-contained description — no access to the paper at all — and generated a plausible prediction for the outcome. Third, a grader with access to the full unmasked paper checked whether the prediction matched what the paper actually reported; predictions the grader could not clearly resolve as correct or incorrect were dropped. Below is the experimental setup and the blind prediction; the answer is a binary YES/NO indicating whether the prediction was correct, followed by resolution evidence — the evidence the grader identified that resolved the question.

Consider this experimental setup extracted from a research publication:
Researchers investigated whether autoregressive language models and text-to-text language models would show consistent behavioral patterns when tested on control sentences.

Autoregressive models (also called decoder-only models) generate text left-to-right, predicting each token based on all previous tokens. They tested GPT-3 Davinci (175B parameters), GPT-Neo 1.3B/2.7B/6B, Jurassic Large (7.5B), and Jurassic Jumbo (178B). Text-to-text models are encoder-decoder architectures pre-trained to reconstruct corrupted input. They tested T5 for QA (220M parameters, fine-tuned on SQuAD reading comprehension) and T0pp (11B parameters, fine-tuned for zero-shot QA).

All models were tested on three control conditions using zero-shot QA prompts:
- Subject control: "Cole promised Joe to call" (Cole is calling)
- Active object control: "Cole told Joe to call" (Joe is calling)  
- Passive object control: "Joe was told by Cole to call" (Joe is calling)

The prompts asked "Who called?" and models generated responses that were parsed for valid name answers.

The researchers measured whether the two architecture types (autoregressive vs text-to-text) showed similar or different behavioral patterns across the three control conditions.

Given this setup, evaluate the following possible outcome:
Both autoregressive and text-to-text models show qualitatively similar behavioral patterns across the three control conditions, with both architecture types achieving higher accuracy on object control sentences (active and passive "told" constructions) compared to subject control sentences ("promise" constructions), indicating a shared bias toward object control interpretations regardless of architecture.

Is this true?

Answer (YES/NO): NO